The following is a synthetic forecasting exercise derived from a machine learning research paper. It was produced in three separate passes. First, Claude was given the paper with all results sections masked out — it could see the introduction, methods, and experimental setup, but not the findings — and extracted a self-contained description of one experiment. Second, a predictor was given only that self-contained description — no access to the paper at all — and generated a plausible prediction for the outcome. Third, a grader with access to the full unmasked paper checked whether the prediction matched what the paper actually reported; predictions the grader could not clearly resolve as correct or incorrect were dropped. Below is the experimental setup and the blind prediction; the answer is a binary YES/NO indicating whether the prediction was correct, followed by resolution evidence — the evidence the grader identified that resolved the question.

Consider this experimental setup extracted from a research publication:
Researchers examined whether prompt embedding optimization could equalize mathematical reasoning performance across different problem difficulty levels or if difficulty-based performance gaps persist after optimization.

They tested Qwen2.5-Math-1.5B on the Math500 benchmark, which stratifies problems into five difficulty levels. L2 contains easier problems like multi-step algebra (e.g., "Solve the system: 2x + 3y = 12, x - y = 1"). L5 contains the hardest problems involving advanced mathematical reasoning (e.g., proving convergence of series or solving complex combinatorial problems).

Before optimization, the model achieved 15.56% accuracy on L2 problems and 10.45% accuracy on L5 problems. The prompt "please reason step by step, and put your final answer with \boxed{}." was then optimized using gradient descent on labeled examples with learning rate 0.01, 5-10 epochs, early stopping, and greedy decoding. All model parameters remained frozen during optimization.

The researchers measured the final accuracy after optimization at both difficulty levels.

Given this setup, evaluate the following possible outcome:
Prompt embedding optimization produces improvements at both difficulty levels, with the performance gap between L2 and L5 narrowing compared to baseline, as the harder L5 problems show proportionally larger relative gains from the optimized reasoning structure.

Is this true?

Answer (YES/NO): NO